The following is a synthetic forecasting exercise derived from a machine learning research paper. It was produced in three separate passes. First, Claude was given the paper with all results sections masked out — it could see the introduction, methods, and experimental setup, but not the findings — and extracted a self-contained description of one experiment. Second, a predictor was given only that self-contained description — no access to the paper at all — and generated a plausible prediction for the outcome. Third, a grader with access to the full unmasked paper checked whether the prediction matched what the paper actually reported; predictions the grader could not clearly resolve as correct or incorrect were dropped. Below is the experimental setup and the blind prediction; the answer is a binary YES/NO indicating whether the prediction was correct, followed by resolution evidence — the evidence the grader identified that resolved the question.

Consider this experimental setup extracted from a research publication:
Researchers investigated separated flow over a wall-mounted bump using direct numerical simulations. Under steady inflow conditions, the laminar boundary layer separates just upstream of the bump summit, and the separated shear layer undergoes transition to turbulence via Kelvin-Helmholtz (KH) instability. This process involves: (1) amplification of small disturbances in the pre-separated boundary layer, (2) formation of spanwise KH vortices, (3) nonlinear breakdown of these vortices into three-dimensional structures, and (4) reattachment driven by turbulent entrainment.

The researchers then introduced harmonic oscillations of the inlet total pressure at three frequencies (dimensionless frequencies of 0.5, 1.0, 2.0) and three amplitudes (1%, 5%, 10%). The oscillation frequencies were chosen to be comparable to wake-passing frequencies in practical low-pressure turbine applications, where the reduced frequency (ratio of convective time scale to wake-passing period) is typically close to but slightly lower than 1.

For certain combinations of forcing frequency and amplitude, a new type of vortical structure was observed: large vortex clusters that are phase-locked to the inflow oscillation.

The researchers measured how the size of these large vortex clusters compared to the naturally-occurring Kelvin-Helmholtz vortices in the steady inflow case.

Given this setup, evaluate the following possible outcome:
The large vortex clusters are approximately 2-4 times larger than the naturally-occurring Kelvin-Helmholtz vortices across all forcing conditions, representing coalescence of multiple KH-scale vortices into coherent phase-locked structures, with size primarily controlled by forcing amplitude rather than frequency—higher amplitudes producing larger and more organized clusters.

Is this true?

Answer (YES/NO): NO